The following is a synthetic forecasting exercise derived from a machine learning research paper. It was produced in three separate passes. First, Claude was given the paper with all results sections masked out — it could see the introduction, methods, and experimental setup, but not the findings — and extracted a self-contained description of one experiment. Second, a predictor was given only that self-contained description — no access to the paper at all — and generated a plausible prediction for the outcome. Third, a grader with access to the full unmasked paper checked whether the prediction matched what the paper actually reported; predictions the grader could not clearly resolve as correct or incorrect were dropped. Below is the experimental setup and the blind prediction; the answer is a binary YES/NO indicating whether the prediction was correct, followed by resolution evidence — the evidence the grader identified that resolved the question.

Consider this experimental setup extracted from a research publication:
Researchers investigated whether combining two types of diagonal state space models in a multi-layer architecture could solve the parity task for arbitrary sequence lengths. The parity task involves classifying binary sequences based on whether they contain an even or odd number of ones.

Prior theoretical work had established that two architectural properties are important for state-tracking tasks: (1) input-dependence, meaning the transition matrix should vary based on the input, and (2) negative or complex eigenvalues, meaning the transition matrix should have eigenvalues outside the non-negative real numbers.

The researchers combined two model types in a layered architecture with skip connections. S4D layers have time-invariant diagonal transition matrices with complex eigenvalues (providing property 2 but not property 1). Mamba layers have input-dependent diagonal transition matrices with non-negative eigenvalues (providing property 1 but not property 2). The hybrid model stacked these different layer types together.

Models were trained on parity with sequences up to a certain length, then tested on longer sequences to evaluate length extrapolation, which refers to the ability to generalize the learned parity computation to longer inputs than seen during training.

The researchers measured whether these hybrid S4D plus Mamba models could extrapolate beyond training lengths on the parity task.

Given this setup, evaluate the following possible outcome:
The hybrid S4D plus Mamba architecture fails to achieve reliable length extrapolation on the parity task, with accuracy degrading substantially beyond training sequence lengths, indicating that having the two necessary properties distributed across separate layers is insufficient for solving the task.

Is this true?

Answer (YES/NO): YES